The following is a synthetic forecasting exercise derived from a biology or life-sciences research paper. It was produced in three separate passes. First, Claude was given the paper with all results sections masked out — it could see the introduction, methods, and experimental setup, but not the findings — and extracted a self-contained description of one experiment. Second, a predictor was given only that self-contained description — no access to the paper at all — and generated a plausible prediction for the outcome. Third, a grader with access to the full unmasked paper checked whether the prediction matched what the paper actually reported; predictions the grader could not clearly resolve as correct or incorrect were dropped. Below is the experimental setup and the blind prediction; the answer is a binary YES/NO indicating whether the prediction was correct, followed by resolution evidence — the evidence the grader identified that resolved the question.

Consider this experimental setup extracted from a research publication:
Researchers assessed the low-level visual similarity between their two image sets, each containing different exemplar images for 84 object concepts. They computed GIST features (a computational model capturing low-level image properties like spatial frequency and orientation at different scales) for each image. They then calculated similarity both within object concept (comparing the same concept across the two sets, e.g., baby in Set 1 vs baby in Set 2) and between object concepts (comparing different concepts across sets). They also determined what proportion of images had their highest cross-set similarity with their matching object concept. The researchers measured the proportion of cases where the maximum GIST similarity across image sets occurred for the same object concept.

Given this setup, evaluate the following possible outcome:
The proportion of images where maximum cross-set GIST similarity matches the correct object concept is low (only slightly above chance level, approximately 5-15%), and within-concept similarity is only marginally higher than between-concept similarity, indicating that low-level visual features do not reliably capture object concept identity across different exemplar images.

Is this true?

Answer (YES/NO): NO